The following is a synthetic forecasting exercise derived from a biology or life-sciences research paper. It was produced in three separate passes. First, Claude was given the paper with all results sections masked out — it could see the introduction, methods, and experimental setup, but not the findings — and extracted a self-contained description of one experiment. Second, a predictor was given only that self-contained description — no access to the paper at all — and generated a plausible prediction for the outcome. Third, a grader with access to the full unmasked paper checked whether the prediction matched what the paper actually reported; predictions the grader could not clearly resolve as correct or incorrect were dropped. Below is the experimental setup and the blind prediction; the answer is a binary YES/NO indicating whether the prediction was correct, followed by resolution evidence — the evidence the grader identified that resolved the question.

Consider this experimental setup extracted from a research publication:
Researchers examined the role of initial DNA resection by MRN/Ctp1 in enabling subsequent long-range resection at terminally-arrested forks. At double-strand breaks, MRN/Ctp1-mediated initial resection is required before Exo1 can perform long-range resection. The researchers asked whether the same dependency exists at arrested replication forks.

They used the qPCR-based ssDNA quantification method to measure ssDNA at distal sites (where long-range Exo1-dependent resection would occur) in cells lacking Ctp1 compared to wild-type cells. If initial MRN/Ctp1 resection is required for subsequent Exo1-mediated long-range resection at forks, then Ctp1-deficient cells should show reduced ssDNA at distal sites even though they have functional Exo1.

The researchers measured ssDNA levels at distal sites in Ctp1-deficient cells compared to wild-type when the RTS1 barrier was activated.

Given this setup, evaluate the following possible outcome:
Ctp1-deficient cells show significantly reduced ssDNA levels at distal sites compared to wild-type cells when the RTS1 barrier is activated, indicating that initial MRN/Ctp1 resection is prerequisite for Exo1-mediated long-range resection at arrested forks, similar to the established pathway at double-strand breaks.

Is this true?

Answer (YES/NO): YES